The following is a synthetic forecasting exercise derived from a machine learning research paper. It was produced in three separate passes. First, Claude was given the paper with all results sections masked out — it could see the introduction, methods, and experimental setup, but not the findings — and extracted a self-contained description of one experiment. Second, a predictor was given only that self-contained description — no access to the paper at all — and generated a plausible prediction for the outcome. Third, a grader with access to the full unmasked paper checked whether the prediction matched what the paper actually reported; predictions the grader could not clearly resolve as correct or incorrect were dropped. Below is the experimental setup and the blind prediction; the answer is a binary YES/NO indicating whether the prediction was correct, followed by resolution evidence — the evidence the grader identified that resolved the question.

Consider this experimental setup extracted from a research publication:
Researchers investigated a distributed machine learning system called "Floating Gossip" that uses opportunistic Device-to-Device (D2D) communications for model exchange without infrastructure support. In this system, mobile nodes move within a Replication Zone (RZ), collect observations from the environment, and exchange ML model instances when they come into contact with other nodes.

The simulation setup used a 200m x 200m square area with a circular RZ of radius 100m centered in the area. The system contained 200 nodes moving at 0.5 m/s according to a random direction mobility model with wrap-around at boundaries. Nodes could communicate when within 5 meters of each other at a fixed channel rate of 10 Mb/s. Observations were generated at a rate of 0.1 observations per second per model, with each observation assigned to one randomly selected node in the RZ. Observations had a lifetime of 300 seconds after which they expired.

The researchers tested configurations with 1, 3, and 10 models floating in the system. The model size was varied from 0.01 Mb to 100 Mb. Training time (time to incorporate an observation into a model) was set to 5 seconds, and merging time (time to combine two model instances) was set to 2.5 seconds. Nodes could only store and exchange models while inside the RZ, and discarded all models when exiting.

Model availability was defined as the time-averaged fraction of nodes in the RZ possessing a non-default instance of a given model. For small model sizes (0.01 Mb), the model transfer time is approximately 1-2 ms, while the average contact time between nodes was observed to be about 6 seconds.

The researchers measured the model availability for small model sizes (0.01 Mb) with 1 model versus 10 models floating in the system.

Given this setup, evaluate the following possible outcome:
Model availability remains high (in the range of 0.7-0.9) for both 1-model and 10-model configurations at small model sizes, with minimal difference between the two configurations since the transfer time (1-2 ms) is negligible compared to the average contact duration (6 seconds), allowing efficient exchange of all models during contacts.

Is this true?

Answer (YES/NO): YES